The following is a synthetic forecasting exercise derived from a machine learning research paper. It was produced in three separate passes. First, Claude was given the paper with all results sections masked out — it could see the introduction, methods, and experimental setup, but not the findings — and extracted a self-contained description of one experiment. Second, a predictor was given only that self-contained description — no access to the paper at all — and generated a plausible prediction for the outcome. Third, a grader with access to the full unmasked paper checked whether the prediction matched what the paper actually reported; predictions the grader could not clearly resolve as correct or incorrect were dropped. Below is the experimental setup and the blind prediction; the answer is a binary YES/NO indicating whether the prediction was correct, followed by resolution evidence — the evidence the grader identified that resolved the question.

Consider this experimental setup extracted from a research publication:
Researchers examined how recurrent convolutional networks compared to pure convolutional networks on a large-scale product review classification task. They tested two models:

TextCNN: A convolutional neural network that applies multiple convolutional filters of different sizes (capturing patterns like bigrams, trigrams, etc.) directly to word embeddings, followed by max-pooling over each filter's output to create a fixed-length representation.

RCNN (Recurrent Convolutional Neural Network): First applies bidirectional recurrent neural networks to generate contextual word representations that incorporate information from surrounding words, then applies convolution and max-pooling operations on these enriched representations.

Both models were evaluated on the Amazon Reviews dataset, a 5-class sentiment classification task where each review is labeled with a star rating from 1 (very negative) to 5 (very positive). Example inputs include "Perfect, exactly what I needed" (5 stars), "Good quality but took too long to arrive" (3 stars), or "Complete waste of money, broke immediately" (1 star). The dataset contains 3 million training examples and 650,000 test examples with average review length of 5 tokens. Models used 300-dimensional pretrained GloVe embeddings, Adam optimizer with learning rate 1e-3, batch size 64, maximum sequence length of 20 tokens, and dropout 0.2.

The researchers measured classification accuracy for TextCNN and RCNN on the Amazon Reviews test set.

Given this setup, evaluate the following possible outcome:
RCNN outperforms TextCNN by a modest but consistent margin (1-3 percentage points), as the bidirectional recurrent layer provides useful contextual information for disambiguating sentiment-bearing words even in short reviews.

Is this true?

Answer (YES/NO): NO